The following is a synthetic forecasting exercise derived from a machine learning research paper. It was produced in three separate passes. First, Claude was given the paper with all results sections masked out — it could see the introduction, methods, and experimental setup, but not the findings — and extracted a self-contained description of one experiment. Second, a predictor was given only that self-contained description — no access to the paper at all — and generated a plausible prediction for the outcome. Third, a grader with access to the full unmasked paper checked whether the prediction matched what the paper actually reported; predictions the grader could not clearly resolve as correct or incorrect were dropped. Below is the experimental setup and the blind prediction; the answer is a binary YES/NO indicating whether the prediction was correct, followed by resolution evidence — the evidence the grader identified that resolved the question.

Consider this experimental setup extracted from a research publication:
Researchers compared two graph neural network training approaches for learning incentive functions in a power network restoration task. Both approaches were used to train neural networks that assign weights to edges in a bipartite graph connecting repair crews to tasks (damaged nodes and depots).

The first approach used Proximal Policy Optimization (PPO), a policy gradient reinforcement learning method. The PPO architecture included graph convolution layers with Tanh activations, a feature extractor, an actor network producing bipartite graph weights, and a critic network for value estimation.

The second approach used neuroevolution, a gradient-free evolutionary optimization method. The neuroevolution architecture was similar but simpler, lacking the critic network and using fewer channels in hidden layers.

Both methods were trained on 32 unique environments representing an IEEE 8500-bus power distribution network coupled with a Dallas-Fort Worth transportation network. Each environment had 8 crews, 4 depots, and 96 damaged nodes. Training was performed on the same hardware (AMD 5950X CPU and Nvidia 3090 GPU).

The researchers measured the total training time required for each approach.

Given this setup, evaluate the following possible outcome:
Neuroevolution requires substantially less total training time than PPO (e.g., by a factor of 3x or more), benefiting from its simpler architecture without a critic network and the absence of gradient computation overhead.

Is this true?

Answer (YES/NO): NO